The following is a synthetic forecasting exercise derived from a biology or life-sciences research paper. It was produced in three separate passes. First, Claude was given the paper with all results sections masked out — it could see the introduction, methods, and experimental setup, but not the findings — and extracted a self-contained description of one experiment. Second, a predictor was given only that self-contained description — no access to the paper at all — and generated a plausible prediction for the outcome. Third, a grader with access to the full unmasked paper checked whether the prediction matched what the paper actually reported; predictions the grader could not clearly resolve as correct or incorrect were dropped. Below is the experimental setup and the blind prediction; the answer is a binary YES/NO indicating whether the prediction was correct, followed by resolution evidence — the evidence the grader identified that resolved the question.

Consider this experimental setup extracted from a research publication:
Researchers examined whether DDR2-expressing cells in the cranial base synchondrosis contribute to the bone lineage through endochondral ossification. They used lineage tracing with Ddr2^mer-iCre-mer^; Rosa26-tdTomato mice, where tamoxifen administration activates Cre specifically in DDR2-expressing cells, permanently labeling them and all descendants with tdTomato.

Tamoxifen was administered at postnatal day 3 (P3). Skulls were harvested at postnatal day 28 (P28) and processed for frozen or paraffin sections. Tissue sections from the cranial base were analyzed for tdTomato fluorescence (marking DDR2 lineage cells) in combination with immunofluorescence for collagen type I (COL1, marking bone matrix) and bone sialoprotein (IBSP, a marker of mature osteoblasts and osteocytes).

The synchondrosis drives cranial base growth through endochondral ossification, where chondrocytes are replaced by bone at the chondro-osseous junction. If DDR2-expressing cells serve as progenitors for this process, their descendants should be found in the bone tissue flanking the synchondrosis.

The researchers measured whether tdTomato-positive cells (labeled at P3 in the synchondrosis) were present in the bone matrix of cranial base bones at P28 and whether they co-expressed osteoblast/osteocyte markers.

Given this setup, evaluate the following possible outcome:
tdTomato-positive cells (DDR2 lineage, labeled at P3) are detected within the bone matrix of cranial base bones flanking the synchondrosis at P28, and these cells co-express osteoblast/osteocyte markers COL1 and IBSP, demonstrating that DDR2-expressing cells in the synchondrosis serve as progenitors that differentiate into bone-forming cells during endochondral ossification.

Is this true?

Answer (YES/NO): YES